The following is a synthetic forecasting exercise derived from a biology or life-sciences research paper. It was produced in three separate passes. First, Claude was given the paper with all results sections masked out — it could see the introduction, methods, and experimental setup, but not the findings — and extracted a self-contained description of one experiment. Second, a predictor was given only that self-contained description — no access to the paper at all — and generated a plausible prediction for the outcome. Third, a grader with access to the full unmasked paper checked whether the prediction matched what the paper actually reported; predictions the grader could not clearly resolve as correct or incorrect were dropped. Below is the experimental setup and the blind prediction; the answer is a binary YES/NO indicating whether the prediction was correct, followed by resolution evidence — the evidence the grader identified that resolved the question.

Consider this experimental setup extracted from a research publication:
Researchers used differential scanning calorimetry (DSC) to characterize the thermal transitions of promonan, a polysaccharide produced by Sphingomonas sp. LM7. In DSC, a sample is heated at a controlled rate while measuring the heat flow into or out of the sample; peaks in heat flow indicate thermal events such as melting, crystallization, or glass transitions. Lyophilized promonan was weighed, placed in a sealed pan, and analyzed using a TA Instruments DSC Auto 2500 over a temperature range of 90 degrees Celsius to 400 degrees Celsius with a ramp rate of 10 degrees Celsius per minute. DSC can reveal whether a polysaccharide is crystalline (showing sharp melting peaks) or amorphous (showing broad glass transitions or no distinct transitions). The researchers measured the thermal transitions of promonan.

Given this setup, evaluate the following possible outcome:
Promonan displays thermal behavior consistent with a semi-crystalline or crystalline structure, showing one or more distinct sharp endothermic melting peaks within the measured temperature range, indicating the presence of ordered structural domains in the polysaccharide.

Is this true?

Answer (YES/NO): NO